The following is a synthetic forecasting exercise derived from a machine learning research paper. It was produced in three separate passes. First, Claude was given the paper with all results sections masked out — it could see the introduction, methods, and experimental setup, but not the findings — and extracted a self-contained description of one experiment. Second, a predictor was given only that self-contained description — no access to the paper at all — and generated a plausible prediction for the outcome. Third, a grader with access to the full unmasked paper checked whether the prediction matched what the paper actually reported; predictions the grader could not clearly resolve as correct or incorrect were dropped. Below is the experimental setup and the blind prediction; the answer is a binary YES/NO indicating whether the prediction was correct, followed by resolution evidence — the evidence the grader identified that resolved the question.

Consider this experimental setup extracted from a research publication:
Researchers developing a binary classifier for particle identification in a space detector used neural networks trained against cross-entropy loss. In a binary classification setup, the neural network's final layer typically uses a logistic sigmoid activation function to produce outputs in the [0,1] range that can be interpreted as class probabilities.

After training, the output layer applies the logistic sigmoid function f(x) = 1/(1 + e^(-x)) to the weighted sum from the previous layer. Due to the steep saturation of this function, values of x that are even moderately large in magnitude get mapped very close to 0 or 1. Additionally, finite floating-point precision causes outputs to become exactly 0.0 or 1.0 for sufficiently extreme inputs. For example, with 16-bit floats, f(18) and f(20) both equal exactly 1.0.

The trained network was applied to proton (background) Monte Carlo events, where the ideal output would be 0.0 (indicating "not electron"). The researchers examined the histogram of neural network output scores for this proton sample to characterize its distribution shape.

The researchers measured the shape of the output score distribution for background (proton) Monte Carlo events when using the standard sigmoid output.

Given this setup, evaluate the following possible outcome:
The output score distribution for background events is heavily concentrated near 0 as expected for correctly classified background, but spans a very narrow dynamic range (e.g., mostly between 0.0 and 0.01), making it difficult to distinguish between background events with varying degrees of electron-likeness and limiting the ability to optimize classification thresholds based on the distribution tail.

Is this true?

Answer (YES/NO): NO